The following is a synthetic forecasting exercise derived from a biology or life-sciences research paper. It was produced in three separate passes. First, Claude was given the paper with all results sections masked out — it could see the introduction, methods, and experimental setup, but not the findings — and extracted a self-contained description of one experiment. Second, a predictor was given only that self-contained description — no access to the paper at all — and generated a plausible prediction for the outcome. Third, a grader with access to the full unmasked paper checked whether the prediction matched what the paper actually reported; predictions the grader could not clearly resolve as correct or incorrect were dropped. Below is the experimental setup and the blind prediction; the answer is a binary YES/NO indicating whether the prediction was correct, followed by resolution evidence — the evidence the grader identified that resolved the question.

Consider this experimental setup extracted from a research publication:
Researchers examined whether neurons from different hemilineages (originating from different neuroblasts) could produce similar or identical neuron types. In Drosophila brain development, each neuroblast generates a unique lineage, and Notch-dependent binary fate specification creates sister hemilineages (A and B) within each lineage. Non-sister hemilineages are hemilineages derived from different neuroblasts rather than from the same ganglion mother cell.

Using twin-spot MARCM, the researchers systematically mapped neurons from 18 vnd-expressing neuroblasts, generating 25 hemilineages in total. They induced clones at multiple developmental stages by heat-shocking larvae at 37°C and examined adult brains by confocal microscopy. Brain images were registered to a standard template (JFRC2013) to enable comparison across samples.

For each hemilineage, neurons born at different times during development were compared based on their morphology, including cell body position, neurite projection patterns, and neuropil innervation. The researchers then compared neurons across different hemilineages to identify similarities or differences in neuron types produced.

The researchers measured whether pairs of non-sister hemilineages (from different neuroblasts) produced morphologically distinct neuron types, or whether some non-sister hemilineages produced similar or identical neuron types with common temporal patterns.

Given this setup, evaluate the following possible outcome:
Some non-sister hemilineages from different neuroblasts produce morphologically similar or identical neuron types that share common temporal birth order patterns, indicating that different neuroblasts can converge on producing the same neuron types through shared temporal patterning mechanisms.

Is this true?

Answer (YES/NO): YES